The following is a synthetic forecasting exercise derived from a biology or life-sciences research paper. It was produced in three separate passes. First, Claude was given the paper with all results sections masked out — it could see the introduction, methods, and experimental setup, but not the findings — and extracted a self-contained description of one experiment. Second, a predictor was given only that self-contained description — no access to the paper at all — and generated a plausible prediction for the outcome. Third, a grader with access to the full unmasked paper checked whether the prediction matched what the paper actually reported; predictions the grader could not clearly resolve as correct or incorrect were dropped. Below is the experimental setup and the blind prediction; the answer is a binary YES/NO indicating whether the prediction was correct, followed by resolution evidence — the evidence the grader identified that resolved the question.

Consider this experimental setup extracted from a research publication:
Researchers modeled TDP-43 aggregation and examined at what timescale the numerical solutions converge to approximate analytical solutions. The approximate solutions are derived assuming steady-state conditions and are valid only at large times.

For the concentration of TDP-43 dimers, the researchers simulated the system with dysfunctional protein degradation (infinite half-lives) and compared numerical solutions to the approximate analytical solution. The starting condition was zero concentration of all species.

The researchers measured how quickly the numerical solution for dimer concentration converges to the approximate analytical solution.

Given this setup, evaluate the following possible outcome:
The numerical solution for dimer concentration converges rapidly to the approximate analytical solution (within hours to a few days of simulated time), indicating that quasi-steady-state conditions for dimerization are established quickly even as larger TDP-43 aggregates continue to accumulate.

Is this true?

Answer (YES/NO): YES